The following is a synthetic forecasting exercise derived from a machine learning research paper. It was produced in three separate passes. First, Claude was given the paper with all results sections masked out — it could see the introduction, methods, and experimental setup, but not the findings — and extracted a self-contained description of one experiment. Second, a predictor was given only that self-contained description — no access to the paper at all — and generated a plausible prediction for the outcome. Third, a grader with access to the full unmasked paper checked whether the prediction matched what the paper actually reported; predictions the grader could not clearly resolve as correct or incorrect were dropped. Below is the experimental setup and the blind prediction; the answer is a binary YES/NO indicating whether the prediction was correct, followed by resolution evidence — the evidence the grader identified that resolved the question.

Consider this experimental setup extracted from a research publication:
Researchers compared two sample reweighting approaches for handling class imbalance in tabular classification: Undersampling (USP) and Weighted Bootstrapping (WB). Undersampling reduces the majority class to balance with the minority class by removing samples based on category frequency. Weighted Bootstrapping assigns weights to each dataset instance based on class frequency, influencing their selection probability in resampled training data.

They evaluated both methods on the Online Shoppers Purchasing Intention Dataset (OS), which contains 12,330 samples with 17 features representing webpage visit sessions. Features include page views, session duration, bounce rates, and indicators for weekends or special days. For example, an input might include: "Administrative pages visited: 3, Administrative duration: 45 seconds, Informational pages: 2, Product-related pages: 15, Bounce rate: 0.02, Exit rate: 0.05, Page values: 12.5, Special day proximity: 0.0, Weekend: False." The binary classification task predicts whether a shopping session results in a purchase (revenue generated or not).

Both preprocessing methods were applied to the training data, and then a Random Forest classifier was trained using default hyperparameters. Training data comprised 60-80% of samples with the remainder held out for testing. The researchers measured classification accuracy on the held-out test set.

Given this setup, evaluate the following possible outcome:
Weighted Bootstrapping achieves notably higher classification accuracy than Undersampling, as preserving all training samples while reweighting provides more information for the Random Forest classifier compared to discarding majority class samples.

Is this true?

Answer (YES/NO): NO